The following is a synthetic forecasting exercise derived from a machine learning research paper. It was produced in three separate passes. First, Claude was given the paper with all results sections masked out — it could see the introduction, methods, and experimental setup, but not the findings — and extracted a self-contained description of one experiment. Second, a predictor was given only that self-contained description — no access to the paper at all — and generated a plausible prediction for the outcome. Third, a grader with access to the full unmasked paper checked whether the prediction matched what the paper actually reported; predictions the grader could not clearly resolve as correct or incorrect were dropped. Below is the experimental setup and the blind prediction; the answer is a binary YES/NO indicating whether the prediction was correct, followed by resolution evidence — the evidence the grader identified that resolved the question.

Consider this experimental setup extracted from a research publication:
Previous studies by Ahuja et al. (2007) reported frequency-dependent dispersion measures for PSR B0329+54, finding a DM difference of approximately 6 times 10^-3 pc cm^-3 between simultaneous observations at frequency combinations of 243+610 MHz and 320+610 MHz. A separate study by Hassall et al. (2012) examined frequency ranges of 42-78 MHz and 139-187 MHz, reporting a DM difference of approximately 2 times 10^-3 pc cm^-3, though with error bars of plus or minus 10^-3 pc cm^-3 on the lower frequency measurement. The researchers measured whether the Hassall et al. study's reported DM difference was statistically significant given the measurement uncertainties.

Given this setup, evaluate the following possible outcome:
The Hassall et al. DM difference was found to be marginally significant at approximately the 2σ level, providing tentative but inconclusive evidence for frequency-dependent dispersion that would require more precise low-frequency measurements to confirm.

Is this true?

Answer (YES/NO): NO